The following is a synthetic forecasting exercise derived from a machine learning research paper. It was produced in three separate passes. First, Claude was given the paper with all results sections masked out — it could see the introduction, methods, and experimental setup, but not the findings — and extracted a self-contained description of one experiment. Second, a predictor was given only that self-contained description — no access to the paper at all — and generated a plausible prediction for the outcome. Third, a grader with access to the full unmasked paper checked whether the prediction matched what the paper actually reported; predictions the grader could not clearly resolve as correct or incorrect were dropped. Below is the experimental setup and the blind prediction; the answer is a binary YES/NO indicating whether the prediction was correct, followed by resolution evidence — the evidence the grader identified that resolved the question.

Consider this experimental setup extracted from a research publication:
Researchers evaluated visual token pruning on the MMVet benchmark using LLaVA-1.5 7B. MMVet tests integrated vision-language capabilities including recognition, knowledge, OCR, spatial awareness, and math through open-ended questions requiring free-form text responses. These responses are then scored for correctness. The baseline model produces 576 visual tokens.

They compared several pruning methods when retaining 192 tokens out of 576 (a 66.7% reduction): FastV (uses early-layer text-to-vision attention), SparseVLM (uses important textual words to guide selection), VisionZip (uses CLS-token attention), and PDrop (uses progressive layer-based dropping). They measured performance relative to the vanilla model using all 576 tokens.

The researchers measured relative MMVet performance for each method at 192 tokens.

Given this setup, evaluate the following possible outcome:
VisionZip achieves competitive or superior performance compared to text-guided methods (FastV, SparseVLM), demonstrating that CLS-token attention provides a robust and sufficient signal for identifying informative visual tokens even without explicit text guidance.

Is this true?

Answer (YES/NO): YES